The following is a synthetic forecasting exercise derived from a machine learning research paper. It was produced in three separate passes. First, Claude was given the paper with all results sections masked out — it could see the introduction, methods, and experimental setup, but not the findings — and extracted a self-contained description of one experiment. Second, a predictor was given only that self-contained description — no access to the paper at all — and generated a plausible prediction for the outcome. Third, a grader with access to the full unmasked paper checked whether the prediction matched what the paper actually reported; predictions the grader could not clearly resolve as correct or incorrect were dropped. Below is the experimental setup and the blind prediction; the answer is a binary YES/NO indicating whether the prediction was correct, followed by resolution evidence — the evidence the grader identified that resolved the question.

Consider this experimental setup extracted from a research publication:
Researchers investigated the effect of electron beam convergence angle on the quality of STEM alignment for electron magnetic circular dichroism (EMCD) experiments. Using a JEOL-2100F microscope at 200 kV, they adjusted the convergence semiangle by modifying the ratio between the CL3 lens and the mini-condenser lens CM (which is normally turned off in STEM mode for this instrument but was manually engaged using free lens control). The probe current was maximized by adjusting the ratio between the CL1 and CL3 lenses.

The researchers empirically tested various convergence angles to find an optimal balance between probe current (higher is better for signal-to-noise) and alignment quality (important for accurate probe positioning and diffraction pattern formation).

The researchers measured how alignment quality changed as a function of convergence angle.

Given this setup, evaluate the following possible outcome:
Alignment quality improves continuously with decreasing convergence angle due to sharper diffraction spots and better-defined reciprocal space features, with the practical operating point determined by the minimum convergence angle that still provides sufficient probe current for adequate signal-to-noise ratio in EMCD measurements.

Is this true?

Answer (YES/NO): NO